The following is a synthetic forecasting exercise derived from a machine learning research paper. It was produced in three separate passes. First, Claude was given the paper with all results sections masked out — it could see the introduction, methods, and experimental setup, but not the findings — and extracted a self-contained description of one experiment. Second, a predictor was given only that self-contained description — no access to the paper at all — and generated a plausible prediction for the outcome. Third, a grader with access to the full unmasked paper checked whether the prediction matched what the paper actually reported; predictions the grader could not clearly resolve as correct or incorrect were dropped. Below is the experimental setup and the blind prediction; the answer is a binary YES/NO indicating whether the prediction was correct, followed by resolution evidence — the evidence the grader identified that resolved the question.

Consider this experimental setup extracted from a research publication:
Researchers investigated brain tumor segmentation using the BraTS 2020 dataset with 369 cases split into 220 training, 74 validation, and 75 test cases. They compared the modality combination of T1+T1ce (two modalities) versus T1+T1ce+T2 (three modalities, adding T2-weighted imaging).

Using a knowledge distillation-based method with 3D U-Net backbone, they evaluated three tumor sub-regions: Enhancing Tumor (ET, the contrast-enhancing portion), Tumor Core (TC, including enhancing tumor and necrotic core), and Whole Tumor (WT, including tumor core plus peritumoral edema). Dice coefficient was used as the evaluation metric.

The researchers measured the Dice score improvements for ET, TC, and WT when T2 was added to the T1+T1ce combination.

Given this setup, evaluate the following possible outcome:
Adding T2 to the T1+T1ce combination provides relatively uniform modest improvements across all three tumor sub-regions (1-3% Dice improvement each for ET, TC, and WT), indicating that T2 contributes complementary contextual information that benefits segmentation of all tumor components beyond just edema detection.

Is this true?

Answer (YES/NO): NO